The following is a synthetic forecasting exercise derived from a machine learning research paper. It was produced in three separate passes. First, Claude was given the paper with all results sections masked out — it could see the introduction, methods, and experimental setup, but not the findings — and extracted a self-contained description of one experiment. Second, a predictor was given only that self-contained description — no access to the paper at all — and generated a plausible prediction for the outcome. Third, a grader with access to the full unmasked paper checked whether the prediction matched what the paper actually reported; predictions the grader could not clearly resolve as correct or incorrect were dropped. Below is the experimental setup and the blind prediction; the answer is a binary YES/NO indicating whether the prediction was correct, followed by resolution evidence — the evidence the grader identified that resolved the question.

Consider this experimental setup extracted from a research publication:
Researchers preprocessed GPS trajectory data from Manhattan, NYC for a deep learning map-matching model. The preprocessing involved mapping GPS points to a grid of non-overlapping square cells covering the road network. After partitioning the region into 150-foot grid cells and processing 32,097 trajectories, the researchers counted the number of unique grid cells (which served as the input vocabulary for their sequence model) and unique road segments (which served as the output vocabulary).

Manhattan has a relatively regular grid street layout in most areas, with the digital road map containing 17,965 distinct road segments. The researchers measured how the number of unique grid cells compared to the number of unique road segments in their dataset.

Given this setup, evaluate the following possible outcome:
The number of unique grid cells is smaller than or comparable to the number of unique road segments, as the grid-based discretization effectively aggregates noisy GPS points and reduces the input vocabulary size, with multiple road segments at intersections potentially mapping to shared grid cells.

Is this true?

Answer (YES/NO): NO